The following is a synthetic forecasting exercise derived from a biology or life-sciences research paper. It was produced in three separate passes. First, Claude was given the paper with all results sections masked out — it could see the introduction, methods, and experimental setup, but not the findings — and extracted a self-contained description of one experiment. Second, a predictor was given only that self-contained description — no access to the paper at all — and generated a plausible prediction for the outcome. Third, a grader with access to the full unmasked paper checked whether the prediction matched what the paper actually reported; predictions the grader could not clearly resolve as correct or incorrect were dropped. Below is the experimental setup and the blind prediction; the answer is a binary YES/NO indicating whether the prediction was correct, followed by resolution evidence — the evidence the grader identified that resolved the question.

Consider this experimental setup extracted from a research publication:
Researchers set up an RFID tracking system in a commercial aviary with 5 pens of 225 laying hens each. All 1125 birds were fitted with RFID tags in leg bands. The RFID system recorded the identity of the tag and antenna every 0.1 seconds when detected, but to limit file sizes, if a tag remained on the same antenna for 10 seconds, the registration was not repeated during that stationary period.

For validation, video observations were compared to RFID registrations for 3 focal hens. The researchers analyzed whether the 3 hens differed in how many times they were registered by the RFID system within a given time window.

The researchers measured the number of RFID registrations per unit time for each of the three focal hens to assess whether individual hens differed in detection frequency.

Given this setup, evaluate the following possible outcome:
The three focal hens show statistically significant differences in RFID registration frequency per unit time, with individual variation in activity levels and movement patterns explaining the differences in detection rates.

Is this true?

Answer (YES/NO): YES